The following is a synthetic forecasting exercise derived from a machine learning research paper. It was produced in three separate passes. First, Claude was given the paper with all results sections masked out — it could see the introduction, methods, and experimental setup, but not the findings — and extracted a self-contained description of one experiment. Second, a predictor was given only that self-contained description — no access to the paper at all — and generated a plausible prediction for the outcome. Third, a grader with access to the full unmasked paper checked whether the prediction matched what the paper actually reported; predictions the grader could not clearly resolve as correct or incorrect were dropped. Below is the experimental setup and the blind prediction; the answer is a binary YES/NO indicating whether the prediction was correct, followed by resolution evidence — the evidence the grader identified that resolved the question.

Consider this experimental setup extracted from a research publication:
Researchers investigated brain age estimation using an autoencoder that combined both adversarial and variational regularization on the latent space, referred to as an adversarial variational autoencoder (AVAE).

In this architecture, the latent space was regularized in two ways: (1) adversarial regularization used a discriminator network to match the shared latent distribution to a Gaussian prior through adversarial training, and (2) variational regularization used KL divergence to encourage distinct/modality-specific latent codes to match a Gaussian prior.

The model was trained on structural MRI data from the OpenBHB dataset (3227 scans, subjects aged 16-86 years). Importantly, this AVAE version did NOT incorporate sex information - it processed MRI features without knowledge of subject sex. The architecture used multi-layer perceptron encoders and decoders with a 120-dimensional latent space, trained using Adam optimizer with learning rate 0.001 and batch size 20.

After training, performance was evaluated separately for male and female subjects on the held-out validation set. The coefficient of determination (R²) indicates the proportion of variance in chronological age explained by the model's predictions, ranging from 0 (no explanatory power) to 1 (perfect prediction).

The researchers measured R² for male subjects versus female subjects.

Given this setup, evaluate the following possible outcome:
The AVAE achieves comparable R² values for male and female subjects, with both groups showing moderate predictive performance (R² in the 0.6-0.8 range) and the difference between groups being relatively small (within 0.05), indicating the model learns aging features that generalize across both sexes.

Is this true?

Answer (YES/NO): NO